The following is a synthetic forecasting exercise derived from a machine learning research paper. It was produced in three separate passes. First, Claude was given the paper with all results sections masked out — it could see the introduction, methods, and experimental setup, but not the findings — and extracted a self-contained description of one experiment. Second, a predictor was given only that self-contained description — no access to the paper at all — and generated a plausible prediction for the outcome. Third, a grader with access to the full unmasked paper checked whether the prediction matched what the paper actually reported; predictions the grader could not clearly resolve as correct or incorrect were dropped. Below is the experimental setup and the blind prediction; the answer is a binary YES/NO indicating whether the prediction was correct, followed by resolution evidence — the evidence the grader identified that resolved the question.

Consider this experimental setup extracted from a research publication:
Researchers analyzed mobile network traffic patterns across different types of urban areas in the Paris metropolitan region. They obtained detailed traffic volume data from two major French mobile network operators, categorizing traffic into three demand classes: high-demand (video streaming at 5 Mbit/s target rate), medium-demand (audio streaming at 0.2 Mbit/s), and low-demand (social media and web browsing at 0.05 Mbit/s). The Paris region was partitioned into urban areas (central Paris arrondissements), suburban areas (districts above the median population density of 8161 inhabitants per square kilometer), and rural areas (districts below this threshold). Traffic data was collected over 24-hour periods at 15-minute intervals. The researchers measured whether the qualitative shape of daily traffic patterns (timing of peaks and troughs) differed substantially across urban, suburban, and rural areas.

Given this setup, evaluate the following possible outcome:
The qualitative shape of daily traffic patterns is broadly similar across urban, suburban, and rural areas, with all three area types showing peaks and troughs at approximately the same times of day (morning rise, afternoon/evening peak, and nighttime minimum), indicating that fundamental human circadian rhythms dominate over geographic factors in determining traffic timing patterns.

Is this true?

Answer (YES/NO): YES